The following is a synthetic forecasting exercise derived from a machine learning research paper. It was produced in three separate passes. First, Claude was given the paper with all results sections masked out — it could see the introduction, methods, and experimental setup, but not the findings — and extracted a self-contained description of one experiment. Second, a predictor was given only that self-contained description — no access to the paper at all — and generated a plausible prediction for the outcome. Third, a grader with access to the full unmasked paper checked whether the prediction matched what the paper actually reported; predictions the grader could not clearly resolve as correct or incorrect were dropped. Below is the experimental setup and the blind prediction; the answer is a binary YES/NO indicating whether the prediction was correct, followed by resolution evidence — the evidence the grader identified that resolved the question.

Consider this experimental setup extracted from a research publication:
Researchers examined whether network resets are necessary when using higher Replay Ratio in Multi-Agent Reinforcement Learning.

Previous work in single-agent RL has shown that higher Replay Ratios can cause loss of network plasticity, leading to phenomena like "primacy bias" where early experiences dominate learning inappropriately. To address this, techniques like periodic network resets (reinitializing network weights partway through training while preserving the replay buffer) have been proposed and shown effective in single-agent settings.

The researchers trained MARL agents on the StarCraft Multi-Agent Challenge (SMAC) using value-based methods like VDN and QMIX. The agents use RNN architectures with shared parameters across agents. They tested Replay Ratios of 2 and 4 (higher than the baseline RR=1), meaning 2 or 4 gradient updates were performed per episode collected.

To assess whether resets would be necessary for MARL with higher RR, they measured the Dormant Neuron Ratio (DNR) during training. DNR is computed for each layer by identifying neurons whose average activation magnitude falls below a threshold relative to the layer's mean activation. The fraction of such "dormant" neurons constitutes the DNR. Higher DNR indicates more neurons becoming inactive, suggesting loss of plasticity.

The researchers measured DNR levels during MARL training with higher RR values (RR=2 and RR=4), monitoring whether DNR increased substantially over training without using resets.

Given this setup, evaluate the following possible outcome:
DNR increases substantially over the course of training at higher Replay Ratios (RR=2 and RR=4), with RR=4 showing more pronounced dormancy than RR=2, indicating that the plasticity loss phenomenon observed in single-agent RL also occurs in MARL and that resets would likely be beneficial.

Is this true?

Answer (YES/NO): NO